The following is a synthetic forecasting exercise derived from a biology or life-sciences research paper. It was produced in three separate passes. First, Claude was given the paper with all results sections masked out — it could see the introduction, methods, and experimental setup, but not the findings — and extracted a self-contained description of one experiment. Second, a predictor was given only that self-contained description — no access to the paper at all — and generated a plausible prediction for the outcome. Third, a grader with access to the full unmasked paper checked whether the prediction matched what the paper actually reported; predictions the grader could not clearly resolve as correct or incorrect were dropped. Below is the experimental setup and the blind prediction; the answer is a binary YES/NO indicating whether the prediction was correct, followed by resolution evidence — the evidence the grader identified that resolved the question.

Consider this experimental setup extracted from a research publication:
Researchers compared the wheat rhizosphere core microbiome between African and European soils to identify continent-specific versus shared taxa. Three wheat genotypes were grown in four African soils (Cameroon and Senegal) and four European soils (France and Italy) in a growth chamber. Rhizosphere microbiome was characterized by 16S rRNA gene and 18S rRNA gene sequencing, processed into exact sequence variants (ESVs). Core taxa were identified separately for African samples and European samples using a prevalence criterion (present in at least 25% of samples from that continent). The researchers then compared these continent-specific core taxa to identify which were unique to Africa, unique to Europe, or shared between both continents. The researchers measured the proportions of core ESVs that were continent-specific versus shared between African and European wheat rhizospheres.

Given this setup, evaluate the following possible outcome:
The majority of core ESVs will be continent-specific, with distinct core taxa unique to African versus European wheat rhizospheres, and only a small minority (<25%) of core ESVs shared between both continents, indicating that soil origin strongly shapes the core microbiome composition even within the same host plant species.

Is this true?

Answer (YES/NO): NO